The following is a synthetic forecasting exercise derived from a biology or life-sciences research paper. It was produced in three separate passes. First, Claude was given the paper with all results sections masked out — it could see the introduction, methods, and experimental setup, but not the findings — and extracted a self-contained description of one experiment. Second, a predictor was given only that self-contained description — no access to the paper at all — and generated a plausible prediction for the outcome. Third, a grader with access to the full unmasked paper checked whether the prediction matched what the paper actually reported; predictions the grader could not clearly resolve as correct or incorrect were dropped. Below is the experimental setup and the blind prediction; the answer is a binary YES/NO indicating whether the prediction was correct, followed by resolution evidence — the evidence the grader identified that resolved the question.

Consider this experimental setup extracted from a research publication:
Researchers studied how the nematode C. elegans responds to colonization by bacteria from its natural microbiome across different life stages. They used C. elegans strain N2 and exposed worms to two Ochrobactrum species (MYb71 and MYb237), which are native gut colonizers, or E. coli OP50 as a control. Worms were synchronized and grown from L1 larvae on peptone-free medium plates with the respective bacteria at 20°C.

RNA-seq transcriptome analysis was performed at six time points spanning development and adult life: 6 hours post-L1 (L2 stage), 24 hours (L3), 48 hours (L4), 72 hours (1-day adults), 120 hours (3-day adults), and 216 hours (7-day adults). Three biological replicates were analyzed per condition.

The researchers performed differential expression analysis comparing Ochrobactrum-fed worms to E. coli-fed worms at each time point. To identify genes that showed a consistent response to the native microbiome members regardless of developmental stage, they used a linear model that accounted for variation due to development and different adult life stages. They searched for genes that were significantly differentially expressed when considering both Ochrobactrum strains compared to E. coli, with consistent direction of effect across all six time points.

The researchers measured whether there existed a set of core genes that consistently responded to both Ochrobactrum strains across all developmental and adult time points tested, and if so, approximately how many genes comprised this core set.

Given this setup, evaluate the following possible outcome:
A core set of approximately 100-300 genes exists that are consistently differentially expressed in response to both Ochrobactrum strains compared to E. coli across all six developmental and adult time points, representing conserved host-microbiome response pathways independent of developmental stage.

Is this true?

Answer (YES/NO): NO